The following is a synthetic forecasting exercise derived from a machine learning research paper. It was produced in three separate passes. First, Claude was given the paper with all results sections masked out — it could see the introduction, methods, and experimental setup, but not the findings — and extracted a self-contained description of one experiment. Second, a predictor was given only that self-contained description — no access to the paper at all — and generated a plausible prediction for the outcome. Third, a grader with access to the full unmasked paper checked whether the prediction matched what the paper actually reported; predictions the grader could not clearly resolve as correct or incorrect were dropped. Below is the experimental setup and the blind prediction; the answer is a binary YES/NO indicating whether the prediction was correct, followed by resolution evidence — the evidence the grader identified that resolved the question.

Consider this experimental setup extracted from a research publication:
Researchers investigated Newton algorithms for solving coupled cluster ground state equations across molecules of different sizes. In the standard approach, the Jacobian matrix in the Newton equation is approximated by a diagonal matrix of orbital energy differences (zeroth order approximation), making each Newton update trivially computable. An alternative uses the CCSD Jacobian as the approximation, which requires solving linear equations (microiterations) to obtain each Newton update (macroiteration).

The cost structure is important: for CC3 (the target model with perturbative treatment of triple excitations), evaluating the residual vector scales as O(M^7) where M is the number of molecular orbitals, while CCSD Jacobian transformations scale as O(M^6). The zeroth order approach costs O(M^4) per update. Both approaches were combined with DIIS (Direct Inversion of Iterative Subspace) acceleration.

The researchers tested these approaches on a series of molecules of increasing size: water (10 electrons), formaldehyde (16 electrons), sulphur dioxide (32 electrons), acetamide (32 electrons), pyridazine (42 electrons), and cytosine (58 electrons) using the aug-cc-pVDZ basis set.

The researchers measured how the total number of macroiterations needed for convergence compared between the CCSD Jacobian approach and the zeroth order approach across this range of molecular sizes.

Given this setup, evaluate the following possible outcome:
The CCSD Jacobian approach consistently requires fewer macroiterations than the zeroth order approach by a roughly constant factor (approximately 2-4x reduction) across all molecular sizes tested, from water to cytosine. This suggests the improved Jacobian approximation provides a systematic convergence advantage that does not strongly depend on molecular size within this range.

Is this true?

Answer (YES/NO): NO